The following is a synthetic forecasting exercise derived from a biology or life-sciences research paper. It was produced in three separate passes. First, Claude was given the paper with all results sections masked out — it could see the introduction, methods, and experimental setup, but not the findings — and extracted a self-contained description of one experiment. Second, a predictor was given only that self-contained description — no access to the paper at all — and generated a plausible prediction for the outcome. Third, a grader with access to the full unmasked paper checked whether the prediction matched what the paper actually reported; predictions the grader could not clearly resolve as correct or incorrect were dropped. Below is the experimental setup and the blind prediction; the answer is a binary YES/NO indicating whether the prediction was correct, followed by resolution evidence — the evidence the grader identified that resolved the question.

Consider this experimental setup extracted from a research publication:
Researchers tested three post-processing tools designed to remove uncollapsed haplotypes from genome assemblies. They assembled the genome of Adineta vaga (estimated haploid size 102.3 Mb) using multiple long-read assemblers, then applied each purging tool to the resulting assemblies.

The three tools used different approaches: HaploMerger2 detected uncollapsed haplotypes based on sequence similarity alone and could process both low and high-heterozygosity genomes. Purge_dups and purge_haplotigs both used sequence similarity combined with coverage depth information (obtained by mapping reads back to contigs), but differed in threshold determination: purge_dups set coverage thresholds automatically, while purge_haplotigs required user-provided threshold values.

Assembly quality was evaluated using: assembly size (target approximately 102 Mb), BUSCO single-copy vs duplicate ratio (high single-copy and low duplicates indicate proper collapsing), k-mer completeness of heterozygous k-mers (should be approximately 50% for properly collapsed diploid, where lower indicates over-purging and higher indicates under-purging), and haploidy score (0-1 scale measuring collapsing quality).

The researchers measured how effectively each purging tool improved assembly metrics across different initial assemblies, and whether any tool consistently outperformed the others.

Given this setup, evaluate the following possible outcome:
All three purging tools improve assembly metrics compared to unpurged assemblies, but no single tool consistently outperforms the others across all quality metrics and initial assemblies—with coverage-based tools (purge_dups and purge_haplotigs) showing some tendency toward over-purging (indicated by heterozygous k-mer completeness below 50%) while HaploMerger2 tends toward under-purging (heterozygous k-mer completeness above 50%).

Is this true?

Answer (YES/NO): NO